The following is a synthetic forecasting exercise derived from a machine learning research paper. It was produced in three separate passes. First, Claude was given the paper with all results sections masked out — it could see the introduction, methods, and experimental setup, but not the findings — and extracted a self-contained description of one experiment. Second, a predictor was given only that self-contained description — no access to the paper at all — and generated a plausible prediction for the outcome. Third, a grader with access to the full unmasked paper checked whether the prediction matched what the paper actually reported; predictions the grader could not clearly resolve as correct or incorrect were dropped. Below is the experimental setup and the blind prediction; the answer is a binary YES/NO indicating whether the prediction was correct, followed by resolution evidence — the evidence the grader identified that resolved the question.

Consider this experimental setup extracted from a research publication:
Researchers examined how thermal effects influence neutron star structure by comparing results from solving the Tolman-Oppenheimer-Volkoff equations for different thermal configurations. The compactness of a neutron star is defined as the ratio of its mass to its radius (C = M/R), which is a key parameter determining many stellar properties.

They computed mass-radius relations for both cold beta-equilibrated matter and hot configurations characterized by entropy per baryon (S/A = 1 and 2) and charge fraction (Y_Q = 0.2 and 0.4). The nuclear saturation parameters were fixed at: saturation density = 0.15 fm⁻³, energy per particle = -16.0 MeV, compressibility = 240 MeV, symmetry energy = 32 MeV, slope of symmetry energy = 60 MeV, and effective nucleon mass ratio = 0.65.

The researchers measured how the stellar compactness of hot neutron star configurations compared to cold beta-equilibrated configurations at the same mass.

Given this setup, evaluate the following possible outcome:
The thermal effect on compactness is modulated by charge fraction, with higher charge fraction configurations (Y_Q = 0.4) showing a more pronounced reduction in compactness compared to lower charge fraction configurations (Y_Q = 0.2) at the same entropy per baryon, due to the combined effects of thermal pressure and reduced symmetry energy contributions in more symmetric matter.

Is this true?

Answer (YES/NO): YES